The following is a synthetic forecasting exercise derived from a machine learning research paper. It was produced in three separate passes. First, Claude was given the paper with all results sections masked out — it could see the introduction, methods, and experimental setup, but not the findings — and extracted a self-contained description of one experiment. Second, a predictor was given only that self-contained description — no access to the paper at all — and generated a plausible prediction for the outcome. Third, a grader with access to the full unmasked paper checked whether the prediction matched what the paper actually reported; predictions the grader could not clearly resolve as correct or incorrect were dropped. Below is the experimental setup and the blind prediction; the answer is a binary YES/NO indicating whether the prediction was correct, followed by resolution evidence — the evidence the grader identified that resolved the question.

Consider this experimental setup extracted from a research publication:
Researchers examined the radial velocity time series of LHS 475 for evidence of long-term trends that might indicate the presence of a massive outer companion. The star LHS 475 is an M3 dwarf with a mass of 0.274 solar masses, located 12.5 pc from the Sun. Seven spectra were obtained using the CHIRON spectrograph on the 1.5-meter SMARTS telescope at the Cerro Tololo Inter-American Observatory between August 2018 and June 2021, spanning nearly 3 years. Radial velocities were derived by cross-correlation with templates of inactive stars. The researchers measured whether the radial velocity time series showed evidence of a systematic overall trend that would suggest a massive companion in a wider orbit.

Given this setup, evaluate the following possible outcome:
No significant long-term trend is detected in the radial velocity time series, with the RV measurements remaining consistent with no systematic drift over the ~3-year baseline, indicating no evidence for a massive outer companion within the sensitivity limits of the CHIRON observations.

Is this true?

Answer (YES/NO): YES